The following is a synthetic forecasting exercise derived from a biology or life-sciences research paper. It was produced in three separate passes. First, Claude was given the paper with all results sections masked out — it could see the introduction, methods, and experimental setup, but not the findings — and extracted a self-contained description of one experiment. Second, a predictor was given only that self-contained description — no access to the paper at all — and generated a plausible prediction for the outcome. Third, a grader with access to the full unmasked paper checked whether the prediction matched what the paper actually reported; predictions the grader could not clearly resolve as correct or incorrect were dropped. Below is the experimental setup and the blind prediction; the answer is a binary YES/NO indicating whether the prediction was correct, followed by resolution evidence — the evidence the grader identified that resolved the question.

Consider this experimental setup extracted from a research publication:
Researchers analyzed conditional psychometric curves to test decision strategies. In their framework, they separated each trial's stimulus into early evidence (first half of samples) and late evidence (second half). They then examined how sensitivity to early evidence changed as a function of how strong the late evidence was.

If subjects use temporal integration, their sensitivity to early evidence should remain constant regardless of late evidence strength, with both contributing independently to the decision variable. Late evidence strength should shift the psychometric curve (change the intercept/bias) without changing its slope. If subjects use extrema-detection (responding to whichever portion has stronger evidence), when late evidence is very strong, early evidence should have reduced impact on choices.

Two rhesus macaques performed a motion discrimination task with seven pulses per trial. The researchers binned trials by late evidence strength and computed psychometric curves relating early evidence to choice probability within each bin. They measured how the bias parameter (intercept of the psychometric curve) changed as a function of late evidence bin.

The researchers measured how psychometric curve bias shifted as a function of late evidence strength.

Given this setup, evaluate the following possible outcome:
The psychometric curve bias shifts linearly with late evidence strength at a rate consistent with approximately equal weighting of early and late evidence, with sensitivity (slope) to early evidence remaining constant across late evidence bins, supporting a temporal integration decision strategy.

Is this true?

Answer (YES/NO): YES